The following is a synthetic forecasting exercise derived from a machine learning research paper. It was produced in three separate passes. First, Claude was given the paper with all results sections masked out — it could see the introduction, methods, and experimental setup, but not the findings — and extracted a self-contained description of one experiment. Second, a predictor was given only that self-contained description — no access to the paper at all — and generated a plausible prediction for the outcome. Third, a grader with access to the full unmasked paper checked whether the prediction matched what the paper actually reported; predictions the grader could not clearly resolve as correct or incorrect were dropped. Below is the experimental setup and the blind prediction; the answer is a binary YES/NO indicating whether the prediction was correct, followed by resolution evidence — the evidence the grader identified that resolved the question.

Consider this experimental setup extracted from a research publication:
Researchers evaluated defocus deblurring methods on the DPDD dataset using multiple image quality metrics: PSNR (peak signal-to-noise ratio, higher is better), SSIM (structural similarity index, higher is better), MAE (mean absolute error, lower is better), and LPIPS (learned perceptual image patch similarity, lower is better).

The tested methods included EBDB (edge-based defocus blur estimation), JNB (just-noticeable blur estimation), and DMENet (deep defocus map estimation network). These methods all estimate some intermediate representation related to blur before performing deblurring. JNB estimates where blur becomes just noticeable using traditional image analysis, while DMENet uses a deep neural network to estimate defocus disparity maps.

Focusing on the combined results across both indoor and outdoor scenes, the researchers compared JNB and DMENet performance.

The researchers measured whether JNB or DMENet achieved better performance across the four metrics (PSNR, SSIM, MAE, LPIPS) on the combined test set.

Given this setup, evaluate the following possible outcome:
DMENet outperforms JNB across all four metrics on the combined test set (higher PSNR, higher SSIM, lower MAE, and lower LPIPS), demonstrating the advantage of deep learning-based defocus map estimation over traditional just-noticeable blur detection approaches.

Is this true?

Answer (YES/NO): NO